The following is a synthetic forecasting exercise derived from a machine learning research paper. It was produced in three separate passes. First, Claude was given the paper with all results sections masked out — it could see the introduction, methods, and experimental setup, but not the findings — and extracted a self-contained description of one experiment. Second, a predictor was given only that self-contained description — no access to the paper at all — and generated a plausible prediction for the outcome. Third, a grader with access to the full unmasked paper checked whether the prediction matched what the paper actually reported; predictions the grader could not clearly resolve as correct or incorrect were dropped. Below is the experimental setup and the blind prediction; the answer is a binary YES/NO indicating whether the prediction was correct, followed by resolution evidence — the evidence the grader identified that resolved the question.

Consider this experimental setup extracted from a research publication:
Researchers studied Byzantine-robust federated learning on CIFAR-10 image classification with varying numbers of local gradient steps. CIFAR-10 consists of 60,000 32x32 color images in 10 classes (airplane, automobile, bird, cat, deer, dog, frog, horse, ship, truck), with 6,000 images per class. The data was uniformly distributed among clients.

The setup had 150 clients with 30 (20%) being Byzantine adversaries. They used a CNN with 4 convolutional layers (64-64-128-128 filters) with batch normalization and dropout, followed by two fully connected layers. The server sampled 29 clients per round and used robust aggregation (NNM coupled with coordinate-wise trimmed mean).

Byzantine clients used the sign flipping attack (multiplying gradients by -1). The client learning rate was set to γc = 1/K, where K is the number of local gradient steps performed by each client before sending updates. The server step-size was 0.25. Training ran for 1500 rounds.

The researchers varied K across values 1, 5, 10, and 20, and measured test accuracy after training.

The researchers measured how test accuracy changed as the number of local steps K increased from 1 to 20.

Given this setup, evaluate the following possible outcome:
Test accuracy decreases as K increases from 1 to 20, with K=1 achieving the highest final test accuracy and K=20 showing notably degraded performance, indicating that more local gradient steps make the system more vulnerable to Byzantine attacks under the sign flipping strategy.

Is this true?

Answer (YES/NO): NO